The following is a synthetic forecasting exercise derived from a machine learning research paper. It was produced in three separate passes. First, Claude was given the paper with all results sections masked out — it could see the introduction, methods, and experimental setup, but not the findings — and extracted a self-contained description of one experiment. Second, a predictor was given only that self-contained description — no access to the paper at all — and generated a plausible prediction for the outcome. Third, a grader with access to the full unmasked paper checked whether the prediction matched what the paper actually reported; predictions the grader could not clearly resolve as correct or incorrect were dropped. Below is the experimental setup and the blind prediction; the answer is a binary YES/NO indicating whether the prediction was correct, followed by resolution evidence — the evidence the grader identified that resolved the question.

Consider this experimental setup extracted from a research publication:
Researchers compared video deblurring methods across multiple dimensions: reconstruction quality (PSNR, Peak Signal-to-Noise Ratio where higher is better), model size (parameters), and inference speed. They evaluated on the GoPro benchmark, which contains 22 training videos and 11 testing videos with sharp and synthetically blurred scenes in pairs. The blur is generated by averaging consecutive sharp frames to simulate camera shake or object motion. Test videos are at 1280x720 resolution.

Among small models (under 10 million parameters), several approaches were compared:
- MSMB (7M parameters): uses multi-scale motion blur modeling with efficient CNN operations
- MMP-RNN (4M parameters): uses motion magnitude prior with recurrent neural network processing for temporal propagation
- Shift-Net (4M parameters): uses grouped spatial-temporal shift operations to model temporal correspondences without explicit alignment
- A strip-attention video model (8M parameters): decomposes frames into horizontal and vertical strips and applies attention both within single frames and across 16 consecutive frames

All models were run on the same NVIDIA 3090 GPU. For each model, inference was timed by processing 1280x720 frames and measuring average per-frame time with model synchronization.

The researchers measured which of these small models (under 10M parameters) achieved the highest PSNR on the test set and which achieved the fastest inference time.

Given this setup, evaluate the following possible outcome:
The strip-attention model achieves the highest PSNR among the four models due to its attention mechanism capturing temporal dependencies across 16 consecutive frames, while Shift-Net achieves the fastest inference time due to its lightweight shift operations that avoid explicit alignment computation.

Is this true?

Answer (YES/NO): NO